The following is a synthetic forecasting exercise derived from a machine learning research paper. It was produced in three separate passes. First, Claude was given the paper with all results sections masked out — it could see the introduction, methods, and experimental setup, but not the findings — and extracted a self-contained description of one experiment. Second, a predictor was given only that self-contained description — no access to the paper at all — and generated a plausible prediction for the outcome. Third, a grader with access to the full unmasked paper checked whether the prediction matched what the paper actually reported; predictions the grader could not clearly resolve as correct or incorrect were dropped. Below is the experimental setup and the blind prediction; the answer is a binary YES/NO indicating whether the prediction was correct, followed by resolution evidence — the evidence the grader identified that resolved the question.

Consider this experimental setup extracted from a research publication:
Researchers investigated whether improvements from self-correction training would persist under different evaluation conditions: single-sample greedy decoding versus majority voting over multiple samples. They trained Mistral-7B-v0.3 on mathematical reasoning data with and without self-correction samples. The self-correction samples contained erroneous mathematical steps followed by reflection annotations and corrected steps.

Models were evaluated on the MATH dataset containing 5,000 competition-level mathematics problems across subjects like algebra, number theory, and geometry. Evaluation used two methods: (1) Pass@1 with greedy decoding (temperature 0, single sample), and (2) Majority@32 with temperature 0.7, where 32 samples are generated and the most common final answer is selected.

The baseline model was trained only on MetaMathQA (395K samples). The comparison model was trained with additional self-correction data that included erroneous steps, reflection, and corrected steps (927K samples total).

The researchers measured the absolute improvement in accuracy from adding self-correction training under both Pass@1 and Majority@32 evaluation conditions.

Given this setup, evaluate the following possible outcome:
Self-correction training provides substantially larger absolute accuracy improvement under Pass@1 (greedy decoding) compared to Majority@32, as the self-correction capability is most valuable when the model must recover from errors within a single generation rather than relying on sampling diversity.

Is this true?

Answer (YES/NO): NO